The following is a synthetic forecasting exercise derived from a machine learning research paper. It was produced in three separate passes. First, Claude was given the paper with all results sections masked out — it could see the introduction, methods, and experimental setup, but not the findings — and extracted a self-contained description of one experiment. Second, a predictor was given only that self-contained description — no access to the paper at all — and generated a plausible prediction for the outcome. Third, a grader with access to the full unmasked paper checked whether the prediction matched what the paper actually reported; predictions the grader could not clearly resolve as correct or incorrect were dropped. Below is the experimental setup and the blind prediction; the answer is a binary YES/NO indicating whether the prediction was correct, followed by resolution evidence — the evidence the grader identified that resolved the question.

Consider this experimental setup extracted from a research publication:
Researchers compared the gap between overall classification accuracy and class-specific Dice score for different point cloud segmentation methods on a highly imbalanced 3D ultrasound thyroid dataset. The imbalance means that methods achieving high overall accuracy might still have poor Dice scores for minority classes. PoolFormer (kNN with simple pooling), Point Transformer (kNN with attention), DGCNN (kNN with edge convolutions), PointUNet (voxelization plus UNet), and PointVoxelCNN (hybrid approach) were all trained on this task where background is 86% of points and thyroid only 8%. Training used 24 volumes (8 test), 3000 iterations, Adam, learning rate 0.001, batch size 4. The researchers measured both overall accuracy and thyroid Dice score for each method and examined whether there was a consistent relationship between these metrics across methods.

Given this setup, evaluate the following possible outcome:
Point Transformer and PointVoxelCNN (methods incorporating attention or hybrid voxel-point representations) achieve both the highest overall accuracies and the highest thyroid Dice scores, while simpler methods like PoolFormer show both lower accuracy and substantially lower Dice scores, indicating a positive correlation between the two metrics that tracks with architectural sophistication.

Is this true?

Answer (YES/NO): NO